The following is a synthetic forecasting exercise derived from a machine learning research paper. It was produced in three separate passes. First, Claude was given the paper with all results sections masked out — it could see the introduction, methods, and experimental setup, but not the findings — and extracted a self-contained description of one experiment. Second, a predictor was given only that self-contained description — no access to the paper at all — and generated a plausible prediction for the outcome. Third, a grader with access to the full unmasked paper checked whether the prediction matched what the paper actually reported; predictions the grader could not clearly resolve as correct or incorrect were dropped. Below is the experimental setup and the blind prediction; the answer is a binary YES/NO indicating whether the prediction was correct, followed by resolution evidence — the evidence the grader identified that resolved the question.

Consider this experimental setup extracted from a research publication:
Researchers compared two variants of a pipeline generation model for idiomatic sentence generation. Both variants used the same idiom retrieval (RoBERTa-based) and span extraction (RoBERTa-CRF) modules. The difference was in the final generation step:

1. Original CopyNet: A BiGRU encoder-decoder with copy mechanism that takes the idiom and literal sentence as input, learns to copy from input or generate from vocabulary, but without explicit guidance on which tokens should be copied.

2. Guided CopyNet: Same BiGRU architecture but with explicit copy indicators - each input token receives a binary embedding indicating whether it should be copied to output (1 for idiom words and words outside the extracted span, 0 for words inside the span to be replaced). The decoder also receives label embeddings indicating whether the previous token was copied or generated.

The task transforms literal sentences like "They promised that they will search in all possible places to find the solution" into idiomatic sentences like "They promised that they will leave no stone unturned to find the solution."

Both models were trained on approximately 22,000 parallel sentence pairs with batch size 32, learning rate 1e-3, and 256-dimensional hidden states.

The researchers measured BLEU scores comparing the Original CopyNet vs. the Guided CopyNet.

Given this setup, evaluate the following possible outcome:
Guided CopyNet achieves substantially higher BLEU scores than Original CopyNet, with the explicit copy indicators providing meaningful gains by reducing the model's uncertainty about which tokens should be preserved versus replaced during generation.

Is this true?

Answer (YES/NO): YES